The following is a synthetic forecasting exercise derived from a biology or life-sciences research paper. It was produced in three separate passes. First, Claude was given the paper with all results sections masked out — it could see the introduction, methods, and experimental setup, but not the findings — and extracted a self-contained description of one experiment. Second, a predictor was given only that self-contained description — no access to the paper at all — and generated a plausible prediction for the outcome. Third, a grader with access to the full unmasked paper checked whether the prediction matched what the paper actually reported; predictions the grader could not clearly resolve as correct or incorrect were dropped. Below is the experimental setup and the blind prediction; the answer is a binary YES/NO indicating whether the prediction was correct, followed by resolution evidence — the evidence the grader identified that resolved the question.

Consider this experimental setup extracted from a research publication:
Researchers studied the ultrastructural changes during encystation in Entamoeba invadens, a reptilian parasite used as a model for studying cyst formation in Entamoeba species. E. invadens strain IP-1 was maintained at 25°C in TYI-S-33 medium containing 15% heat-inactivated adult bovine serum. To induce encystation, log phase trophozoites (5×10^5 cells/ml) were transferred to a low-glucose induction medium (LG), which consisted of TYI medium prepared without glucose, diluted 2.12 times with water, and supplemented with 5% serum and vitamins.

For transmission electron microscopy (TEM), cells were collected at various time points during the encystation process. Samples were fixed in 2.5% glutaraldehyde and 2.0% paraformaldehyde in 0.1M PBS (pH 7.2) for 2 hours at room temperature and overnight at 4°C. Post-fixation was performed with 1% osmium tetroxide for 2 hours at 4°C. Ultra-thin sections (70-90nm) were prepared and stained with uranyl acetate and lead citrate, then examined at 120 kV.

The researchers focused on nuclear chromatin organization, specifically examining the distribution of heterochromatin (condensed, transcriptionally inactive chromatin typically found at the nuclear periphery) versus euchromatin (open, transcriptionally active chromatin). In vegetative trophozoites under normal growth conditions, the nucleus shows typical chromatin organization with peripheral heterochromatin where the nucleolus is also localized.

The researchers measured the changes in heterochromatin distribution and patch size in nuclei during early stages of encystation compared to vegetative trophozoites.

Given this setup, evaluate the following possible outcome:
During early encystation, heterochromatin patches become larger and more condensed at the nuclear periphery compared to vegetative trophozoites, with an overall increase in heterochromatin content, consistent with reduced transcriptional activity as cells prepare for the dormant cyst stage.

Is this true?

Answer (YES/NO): NO